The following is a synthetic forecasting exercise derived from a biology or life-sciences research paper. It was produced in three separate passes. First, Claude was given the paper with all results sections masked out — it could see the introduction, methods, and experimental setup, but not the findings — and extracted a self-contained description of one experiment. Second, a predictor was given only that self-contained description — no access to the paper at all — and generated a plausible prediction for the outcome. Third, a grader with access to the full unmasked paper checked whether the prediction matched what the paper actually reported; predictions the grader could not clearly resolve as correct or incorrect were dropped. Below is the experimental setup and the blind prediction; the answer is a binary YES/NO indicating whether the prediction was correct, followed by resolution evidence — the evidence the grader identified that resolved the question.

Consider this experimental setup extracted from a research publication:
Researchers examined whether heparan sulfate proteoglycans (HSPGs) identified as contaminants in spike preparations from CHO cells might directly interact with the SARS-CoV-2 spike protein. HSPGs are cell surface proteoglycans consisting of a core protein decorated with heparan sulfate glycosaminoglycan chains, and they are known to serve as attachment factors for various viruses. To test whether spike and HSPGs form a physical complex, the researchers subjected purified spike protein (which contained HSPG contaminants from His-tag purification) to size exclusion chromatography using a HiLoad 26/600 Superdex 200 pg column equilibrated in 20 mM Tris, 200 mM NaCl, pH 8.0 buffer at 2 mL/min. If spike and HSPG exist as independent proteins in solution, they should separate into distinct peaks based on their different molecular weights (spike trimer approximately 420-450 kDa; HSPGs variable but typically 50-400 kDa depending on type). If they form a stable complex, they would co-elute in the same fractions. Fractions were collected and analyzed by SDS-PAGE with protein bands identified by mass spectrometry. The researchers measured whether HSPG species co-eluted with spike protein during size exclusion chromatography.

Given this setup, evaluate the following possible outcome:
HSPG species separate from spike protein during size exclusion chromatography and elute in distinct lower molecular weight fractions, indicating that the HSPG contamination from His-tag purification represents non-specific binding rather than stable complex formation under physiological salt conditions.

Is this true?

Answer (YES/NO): NO